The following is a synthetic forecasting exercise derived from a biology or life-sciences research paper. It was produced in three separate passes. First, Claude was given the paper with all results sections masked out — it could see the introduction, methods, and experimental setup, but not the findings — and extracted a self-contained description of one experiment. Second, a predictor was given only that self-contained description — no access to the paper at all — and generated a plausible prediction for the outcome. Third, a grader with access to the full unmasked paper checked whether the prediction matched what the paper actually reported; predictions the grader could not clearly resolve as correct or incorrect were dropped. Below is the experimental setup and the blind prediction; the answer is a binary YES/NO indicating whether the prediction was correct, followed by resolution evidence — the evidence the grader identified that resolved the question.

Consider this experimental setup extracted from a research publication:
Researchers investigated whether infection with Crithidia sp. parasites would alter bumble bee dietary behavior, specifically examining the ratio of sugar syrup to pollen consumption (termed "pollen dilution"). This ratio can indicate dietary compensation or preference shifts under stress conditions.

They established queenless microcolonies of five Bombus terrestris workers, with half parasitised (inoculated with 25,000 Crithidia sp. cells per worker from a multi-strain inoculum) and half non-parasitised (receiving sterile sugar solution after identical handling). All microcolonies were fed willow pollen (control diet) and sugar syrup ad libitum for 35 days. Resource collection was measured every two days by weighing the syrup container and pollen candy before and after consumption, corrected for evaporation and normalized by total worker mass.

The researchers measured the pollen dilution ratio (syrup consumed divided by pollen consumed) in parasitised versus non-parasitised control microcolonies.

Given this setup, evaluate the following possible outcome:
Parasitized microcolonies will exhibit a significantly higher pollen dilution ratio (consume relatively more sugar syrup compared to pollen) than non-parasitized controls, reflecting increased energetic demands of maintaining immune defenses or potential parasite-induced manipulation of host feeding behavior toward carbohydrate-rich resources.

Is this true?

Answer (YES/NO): NO